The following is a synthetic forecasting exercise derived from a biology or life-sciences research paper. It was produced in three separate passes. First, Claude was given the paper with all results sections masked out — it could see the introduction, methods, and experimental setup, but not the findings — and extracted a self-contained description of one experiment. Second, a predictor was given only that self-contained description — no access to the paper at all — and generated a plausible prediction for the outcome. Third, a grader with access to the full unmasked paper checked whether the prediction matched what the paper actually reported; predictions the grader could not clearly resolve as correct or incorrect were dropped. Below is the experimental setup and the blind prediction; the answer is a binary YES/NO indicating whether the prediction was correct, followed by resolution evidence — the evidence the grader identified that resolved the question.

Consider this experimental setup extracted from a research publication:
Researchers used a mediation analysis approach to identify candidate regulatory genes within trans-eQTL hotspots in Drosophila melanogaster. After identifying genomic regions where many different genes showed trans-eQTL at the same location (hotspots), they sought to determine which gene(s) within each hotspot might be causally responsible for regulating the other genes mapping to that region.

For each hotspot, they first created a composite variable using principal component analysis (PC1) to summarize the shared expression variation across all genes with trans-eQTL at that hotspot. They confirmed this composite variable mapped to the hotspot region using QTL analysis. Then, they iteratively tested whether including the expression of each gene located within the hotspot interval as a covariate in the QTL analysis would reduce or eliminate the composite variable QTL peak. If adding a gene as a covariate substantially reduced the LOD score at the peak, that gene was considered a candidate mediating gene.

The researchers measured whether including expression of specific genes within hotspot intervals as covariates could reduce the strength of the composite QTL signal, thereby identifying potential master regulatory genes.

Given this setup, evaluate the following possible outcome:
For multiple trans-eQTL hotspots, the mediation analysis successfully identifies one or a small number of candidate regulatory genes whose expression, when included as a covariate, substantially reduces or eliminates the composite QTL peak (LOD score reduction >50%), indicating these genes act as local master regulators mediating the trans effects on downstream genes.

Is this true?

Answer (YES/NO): NO